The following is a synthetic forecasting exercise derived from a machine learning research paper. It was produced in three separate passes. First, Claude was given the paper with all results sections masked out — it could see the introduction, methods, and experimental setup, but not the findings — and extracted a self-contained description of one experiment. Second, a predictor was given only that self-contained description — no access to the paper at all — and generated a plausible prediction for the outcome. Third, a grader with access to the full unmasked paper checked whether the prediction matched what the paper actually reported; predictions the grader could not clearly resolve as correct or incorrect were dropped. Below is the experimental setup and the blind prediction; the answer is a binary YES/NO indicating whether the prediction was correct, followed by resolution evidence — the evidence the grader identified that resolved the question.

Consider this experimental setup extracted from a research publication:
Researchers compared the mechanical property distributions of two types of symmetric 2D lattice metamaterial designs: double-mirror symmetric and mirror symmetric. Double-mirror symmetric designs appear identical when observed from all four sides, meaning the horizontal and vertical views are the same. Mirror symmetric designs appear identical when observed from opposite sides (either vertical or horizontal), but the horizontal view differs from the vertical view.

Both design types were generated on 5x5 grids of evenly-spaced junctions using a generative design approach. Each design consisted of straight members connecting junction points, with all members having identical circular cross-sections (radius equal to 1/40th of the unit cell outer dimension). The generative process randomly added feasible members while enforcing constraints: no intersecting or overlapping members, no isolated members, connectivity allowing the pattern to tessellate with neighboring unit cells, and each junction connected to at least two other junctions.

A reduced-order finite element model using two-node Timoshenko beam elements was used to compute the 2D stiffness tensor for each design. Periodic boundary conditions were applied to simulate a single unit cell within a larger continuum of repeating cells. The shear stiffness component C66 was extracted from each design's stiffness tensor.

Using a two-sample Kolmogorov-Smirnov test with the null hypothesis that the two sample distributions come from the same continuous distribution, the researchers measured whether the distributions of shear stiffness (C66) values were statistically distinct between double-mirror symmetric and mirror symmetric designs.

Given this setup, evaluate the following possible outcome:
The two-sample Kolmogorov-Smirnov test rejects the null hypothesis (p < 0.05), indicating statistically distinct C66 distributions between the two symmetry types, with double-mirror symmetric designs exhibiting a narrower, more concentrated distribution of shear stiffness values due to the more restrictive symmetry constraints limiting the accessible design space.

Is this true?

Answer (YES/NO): YES